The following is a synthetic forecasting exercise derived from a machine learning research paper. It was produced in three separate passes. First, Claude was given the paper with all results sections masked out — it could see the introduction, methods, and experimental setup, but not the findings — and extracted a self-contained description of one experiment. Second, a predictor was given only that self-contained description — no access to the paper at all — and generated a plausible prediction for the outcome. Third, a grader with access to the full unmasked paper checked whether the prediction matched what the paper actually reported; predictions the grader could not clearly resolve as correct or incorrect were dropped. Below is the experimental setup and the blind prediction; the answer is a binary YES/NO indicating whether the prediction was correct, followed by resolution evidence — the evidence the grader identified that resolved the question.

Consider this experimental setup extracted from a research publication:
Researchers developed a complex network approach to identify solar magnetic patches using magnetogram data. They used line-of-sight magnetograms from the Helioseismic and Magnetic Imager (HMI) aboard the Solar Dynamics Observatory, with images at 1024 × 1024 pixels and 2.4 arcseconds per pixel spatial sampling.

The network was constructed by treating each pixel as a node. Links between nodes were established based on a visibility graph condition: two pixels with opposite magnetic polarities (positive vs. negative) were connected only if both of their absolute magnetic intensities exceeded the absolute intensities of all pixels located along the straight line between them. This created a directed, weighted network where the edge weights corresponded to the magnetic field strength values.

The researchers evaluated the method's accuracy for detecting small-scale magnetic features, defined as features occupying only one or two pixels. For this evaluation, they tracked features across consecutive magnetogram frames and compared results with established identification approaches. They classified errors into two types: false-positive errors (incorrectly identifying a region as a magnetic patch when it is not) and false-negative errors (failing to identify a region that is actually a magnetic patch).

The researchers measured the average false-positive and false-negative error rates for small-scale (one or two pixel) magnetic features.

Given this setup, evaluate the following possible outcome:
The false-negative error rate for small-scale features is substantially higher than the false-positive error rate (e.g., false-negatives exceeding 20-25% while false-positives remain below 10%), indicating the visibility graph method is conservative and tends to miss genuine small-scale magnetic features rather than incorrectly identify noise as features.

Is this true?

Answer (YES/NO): NO